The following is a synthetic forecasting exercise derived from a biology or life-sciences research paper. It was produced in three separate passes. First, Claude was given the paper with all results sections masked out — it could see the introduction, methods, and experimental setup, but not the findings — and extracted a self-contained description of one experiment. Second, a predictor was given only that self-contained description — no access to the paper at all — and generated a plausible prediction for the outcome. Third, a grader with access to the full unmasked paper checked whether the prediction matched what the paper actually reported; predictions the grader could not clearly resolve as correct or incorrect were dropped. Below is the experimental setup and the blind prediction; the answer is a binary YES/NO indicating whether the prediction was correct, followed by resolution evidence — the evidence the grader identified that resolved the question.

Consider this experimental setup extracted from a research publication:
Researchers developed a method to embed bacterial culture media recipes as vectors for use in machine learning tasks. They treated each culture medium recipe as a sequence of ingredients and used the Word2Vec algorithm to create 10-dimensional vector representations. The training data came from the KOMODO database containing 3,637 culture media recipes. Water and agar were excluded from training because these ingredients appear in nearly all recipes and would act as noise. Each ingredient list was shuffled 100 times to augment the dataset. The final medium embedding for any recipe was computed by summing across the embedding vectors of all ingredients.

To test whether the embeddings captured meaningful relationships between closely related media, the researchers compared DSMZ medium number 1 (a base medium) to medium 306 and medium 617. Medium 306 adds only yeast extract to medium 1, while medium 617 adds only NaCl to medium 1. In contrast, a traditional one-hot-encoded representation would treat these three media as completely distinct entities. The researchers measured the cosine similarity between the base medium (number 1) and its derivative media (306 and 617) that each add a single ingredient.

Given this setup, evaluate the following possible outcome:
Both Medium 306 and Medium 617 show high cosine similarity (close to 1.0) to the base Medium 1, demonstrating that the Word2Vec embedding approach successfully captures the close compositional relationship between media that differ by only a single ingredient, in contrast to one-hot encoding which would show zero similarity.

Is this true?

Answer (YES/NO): YES